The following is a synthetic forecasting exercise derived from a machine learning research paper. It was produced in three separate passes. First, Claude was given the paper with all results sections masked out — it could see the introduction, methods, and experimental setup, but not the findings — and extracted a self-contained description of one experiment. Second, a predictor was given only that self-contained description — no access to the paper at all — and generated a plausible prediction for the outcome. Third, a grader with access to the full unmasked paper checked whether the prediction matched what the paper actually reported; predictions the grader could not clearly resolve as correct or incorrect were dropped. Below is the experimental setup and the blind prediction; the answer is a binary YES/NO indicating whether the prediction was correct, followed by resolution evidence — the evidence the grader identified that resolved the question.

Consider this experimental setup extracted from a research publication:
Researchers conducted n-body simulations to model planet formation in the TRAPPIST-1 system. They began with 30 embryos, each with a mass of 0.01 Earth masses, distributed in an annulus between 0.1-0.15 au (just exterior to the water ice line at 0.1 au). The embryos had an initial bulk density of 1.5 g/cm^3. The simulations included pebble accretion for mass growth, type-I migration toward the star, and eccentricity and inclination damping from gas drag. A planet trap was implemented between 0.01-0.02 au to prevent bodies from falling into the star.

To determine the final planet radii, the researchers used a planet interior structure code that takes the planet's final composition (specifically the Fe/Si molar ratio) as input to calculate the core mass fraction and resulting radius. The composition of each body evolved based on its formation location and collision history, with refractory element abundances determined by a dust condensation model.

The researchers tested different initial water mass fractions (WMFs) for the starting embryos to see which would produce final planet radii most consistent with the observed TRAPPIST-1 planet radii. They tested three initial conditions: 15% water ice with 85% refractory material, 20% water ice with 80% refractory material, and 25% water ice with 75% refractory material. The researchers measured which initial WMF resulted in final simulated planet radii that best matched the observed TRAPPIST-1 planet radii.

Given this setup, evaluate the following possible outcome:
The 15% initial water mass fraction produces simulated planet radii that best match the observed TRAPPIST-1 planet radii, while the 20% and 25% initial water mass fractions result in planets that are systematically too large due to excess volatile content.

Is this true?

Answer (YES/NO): NO